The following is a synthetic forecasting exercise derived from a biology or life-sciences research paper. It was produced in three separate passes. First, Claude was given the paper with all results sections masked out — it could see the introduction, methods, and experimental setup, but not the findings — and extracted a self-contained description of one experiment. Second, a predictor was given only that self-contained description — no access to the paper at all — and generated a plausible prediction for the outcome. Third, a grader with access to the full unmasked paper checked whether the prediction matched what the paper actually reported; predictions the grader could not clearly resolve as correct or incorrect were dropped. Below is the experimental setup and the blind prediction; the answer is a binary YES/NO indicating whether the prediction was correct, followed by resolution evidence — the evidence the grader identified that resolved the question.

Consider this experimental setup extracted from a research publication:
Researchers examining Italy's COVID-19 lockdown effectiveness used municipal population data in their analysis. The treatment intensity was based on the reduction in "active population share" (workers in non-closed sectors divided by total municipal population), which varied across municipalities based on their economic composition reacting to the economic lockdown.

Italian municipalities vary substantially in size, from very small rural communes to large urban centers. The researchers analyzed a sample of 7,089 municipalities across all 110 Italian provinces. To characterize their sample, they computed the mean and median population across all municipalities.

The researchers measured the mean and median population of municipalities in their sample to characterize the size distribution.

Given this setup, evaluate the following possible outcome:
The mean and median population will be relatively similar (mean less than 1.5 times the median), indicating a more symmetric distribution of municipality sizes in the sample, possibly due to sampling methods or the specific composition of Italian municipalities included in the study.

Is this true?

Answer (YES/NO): NO